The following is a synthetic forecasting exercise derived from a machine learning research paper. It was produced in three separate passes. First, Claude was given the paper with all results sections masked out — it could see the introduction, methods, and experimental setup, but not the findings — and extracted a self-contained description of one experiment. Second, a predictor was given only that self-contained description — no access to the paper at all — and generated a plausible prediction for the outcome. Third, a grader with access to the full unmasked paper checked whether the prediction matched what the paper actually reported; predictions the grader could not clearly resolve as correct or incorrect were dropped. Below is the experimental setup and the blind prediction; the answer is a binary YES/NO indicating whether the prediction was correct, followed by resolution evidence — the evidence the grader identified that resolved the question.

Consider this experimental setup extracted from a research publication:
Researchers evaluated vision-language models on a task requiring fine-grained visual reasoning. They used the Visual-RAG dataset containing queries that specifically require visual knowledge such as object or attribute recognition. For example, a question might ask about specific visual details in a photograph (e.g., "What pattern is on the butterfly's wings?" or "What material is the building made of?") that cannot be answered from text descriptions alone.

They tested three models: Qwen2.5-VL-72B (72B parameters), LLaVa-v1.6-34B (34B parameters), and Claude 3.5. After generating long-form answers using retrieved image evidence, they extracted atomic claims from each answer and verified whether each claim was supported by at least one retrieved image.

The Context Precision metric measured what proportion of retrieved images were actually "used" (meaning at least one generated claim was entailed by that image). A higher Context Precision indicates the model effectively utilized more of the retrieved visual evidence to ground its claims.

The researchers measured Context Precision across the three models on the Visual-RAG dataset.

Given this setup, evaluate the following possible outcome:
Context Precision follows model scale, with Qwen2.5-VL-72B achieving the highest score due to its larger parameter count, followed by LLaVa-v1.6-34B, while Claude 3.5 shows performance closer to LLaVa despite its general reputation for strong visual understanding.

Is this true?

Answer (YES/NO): NO